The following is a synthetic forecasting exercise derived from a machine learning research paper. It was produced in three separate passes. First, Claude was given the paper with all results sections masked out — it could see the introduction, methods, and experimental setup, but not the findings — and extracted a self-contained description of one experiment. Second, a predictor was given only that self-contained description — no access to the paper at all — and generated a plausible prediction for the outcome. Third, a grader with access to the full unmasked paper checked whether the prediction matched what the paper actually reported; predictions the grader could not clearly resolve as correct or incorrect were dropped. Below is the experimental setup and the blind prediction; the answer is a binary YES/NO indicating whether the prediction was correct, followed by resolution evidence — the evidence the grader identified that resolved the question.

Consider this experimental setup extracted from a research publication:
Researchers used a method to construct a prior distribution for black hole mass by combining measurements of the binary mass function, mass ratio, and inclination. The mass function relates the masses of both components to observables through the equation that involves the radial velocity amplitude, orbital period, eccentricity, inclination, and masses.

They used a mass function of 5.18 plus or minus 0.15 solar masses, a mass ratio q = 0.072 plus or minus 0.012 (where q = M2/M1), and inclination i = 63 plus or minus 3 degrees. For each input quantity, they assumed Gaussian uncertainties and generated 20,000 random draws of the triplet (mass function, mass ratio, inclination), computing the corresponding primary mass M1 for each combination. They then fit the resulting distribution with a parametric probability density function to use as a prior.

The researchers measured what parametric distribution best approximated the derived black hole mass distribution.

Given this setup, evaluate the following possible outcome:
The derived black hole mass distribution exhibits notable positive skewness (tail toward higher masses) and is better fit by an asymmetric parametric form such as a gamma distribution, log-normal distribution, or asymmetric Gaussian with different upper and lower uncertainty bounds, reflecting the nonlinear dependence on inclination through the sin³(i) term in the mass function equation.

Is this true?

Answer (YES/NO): YES